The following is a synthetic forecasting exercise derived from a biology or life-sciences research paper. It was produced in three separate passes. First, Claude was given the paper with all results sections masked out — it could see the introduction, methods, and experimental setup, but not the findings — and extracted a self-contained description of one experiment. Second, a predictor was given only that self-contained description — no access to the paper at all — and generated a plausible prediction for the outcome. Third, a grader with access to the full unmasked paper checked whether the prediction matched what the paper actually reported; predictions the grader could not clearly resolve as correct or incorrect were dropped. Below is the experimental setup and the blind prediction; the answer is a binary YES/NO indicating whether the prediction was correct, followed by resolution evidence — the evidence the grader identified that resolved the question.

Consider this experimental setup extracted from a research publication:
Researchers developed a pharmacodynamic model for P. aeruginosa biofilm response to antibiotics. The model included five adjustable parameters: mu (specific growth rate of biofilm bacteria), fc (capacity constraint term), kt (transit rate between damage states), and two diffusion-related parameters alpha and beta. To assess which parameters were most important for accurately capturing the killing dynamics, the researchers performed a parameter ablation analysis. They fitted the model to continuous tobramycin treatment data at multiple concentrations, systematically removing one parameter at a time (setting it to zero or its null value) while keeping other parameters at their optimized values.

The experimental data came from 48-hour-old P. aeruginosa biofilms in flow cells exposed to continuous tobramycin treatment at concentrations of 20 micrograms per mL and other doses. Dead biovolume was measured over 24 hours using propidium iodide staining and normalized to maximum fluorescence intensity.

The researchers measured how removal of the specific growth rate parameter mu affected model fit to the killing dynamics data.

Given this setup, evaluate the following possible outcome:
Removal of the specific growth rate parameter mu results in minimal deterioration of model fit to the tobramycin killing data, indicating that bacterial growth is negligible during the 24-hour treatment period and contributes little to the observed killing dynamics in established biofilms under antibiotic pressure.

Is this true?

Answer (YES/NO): NO